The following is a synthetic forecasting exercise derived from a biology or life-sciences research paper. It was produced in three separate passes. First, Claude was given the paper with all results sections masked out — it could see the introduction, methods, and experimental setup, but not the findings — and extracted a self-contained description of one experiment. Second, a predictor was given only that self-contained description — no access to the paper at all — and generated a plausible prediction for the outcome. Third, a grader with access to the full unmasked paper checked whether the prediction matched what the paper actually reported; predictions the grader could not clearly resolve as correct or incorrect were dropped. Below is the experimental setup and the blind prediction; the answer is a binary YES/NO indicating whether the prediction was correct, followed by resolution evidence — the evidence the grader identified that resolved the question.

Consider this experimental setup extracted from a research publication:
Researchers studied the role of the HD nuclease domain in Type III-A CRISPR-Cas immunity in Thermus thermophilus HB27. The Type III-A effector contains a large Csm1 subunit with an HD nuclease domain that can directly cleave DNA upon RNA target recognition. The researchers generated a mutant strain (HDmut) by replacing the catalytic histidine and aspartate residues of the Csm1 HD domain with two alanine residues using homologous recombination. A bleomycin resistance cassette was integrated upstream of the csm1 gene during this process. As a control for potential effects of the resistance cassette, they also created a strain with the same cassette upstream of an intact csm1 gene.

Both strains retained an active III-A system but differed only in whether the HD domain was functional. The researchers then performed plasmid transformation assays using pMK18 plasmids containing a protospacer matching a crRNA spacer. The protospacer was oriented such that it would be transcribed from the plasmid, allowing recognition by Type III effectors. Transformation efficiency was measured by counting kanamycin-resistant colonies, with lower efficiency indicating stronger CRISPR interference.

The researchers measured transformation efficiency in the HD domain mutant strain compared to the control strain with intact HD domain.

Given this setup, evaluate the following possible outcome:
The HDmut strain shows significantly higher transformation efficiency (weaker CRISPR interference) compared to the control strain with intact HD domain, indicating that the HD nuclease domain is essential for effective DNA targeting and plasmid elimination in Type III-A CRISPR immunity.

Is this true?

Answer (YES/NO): YES